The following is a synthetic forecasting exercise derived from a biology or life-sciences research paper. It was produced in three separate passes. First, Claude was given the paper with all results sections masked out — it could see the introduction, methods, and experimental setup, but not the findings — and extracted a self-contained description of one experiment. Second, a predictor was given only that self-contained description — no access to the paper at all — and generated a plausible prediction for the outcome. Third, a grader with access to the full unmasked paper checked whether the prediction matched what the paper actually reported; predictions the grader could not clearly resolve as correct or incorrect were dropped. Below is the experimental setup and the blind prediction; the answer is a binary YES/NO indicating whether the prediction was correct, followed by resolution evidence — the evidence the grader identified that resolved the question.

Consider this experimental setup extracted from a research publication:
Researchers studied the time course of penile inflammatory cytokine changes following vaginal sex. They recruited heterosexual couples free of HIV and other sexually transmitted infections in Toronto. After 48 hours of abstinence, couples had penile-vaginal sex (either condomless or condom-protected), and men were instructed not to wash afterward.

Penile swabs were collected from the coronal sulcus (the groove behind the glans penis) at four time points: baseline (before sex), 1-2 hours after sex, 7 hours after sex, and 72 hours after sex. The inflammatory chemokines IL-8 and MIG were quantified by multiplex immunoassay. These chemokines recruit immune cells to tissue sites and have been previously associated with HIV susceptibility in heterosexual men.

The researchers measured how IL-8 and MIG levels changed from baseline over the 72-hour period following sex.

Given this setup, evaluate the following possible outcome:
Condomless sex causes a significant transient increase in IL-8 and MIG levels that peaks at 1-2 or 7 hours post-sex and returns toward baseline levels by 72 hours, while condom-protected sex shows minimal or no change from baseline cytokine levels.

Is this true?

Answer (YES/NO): NO